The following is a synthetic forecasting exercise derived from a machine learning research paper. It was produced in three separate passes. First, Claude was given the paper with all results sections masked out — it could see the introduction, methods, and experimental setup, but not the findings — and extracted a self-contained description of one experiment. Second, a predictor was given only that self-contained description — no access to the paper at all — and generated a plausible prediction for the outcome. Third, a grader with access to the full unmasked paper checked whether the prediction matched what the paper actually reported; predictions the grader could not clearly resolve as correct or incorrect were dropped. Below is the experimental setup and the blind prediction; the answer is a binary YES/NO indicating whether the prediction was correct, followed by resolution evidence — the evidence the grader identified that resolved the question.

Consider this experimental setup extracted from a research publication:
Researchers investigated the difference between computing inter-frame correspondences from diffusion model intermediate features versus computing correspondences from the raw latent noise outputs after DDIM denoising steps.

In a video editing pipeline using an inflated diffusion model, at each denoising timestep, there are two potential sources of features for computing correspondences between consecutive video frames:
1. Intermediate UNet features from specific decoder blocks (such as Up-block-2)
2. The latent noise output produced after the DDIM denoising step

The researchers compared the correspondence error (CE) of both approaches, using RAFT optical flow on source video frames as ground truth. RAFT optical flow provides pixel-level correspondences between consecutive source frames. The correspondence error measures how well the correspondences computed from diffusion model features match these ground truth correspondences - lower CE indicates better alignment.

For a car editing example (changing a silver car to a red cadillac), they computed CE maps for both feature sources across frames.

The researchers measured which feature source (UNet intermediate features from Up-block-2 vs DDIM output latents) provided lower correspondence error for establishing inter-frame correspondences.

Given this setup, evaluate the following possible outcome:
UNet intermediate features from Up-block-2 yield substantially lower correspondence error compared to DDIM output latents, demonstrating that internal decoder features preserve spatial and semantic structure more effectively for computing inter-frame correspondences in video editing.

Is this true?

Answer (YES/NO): YES